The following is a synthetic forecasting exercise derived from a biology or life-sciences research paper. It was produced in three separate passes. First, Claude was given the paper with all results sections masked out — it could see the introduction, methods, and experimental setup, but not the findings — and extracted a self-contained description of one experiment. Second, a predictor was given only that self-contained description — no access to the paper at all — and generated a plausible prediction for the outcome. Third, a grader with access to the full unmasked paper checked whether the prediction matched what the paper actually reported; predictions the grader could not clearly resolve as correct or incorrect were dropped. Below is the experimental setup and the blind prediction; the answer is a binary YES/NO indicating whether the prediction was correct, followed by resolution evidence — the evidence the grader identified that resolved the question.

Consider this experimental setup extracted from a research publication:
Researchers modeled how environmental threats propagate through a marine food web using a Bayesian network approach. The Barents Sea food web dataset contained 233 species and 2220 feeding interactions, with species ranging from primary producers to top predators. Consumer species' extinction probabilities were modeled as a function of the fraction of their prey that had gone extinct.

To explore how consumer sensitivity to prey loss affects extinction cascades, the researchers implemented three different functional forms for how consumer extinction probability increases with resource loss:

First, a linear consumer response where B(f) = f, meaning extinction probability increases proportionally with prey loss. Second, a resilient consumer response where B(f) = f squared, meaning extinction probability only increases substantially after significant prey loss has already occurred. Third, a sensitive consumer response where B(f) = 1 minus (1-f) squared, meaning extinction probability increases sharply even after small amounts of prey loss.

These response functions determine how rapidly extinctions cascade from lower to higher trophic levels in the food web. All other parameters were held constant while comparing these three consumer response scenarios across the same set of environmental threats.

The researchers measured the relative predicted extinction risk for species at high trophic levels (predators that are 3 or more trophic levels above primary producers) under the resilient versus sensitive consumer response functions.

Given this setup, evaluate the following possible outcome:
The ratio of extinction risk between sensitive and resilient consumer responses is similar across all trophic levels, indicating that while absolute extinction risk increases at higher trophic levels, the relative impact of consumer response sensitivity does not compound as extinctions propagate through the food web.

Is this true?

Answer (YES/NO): NO